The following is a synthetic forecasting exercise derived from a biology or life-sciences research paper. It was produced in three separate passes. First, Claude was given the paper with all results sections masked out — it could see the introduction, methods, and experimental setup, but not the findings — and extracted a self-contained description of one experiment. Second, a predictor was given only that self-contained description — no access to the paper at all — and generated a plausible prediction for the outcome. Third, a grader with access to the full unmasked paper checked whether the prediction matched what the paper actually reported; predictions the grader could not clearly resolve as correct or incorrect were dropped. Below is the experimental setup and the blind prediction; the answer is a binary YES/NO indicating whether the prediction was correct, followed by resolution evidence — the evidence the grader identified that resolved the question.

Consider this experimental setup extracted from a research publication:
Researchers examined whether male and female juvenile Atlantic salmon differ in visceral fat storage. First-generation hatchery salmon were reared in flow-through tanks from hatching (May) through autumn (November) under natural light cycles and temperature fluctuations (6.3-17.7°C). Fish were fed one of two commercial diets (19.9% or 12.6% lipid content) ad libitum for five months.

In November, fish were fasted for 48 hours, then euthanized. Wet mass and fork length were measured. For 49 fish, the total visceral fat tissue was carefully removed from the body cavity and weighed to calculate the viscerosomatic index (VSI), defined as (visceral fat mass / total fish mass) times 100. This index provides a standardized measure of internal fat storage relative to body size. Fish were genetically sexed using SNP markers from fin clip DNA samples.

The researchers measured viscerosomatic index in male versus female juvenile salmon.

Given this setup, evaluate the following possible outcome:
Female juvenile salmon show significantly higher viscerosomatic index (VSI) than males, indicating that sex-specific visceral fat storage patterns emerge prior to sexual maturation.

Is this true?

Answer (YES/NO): NO